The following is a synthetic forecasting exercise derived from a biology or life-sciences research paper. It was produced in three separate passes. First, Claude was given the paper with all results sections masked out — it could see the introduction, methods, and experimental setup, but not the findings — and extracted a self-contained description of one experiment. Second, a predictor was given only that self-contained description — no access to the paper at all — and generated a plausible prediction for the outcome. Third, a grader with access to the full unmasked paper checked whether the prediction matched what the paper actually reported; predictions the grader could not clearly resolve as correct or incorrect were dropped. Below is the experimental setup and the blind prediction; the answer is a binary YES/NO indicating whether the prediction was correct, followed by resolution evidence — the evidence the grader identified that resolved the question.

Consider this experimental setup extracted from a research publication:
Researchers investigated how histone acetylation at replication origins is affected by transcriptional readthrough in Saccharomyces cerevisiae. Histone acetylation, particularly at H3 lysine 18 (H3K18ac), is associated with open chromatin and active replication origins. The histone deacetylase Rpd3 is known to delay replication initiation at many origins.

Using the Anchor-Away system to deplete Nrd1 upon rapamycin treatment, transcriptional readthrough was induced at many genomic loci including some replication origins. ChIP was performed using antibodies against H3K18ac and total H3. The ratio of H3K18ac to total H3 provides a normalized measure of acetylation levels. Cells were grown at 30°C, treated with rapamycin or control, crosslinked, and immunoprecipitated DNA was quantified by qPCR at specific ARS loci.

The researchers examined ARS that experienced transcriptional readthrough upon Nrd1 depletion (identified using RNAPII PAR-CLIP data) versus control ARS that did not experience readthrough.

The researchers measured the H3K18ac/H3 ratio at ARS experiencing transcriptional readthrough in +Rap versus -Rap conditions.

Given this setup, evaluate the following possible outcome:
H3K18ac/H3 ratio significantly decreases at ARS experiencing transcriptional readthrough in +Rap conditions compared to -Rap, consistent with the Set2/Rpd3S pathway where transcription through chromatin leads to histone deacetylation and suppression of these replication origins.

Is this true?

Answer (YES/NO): YES